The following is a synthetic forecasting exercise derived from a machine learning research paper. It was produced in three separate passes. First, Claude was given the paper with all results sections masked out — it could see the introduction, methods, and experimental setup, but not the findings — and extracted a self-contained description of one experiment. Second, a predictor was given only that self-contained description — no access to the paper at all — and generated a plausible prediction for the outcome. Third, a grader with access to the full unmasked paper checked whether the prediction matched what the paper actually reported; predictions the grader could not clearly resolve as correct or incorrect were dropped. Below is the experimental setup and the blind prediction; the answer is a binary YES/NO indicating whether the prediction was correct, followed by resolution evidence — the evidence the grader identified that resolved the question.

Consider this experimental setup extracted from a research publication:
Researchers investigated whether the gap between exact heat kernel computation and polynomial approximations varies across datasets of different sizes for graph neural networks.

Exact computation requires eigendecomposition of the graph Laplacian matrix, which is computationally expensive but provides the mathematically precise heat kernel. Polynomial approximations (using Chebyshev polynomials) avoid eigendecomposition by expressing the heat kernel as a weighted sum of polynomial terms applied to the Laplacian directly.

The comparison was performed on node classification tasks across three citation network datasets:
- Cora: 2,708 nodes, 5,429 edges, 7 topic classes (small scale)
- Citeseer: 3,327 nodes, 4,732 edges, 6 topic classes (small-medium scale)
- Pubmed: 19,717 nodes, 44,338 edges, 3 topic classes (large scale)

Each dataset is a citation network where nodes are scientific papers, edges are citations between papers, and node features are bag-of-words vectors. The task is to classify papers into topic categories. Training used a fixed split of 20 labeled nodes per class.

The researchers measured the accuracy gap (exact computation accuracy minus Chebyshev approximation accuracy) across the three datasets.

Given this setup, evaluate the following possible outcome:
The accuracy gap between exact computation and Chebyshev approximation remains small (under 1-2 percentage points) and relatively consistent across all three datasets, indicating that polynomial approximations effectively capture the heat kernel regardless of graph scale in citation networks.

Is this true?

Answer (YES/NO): NO